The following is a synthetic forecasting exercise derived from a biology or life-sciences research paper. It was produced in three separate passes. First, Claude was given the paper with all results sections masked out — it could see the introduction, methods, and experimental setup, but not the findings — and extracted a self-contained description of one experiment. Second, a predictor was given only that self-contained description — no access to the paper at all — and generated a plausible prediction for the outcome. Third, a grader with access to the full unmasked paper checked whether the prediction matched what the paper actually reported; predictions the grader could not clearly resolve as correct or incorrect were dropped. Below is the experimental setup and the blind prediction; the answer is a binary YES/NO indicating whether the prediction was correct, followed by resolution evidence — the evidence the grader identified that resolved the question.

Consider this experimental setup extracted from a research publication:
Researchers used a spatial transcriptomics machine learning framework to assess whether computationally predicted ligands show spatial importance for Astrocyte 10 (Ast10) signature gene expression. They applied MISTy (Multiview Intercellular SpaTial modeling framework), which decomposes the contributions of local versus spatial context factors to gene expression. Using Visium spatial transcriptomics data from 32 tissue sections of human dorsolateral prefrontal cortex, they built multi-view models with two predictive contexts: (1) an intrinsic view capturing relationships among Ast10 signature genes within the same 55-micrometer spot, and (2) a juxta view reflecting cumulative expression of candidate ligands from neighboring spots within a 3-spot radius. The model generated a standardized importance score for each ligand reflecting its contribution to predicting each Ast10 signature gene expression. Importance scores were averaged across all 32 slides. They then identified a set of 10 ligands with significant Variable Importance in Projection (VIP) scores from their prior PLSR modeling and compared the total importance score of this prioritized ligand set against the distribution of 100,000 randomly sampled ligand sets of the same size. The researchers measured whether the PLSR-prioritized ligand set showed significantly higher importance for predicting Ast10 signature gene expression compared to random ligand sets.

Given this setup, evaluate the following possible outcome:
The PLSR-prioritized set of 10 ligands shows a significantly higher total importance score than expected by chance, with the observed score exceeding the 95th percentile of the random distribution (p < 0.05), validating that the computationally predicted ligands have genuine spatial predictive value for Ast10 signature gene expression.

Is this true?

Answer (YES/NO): NO